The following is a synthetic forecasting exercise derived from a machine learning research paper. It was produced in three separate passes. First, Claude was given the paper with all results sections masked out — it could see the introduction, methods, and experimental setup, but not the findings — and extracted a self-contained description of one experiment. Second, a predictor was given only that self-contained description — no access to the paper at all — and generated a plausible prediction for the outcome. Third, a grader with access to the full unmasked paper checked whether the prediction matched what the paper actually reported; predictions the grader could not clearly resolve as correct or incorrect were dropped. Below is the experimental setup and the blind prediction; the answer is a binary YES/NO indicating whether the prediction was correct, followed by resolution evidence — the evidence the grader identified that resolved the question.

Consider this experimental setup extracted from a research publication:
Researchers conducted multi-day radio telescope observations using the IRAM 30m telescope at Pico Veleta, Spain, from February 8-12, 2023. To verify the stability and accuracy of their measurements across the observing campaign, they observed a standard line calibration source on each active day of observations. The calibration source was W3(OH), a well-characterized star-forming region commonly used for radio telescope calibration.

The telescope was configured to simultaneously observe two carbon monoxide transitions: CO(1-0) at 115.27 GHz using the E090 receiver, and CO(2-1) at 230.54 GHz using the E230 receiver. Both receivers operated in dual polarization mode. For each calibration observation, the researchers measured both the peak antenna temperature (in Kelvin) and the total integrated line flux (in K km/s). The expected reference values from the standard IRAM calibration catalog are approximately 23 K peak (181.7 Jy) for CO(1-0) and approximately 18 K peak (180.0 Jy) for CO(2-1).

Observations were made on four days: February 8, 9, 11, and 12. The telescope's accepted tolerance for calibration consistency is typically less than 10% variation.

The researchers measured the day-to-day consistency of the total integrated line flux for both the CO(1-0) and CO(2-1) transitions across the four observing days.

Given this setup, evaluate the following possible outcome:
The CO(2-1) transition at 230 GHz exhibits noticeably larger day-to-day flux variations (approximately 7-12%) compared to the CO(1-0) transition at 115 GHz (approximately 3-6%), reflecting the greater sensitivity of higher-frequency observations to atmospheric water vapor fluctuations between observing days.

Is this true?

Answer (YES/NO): NO